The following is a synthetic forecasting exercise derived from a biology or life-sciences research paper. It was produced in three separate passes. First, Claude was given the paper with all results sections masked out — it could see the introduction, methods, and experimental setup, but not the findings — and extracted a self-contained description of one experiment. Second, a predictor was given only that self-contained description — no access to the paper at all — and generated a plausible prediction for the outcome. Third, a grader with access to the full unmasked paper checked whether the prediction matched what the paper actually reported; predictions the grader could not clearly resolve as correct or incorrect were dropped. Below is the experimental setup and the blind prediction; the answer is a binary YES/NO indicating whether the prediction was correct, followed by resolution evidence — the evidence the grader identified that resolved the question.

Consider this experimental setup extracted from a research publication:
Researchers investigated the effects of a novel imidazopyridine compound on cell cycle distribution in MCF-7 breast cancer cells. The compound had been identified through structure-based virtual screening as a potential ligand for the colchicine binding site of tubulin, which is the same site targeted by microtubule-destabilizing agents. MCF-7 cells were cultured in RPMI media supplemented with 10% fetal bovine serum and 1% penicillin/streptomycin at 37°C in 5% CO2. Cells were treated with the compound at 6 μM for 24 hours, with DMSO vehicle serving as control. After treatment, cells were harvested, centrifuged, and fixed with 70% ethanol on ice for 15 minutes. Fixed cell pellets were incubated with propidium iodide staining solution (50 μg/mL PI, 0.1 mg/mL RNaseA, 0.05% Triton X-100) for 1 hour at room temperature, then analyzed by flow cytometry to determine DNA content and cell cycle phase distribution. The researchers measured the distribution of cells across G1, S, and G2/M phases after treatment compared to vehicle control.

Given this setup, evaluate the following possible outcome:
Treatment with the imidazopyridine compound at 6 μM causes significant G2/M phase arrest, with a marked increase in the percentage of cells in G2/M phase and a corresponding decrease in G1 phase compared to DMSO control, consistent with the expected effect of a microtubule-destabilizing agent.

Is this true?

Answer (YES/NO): YES